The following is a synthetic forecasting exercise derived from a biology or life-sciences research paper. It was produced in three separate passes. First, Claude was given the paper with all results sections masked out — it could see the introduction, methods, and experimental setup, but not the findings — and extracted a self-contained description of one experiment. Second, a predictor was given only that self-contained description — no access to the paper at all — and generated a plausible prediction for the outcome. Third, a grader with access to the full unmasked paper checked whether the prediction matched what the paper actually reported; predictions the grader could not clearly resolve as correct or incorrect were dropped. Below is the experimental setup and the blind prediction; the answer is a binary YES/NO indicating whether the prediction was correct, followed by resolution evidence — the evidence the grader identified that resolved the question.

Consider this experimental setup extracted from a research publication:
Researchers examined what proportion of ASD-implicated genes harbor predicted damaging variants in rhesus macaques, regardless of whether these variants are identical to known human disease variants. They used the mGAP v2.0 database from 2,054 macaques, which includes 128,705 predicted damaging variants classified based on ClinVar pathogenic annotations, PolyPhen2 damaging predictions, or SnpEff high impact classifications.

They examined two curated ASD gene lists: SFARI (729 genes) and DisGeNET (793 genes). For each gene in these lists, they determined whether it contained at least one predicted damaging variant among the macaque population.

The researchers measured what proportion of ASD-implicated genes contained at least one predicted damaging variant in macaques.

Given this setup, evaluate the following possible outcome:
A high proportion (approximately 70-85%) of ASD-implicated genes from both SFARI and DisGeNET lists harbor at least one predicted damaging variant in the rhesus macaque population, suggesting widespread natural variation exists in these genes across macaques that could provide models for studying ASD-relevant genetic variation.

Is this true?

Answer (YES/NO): YES